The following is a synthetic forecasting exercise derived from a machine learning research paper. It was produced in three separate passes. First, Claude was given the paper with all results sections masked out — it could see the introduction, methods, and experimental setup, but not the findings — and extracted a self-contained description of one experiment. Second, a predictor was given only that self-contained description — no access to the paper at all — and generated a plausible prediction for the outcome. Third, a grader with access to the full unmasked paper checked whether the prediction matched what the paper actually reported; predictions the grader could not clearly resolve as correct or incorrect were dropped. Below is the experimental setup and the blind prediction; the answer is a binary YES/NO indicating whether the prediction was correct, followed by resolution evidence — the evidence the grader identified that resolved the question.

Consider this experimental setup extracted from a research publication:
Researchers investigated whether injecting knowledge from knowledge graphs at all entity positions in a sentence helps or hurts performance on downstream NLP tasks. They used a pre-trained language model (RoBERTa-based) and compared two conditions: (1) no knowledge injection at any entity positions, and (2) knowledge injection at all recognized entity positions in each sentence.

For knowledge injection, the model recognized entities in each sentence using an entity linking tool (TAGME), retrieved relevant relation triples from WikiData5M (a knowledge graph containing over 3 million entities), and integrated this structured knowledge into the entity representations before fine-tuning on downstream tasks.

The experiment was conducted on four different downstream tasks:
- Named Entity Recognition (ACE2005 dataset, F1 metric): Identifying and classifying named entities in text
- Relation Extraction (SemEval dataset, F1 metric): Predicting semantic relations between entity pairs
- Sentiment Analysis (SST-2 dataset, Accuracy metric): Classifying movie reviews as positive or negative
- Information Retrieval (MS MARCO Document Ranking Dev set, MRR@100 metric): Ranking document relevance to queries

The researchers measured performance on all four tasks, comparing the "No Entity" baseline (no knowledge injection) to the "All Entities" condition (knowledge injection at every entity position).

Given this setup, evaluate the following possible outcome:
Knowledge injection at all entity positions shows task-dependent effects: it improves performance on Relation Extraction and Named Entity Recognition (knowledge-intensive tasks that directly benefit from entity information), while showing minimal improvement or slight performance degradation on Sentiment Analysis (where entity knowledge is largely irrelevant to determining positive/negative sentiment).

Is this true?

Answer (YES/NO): NO